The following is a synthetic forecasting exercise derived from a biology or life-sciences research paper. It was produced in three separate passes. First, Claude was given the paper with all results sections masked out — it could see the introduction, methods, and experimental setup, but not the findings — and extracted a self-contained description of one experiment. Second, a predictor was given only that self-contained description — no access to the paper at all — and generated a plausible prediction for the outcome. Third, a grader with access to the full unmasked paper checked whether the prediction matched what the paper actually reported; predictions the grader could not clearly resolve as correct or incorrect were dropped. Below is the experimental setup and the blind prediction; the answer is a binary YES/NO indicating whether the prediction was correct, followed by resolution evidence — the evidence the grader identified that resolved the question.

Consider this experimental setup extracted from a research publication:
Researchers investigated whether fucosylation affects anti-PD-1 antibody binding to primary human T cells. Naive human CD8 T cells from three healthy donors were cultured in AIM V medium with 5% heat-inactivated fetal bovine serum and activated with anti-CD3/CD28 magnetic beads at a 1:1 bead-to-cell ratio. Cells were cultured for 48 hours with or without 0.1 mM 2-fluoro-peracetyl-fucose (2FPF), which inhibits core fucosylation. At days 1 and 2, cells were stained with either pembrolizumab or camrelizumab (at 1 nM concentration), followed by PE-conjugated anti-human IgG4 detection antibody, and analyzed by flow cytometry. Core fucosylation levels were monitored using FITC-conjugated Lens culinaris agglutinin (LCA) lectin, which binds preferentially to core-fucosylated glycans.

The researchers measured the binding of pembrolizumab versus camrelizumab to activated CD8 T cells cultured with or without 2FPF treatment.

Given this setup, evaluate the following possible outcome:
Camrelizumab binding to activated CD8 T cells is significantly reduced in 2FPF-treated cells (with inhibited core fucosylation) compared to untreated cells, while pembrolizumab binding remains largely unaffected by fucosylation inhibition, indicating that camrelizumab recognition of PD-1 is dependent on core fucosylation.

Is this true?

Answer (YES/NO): YES